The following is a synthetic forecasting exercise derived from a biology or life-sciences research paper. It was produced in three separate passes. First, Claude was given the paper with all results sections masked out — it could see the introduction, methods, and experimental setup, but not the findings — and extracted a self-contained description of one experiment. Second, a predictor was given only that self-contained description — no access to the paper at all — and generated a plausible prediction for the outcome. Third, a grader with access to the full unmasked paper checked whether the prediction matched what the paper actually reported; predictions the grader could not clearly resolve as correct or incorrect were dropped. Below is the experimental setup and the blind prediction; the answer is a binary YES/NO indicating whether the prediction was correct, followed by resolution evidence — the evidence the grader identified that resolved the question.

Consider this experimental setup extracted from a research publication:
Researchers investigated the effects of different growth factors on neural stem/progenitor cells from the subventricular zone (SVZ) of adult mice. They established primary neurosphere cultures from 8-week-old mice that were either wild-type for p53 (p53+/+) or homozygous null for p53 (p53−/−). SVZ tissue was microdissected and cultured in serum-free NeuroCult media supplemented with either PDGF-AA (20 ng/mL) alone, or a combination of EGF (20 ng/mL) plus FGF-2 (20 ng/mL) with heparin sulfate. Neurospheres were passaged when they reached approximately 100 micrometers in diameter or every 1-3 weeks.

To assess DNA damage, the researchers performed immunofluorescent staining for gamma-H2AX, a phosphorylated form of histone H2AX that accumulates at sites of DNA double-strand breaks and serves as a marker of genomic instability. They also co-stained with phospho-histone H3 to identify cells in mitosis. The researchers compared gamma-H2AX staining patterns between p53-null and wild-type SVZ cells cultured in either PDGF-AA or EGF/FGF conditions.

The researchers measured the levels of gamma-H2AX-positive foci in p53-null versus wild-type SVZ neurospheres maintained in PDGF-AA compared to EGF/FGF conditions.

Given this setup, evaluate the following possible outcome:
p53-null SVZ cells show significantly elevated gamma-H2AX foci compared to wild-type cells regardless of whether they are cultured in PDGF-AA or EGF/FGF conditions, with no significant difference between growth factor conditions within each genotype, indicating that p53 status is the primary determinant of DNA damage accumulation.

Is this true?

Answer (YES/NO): NO